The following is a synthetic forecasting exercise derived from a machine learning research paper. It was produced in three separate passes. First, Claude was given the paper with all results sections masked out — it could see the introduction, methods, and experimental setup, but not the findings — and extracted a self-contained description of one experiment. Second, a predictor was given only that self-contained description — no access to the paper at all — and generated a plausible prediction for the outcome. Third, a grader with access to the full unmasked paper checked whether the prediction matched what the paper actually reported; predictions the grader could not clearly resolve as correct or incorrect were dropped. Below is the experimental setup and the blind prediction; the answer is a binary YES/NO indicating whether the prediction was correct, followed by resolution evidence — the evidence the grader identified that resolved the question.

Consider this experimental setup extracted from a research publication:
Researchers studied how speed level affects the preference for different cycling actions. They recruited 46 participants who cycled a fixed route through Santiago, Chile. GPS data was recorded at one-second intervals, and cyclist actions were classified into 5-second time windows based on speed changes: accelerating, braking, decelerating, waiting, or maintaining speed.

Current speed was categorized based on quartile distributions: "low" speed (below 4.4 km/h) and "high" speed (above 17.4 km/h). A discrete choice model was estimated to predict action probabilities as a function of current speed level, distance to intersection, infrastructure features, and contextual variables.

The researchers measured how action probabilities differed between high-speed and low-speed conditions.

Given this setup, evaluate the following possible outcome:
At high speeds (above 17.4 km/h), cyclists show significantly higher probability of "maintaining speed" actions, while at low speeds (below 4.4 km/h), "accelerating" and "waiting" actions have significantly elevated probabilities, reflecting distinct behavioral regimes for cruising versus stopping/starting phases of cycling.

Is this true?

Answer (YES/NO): NO